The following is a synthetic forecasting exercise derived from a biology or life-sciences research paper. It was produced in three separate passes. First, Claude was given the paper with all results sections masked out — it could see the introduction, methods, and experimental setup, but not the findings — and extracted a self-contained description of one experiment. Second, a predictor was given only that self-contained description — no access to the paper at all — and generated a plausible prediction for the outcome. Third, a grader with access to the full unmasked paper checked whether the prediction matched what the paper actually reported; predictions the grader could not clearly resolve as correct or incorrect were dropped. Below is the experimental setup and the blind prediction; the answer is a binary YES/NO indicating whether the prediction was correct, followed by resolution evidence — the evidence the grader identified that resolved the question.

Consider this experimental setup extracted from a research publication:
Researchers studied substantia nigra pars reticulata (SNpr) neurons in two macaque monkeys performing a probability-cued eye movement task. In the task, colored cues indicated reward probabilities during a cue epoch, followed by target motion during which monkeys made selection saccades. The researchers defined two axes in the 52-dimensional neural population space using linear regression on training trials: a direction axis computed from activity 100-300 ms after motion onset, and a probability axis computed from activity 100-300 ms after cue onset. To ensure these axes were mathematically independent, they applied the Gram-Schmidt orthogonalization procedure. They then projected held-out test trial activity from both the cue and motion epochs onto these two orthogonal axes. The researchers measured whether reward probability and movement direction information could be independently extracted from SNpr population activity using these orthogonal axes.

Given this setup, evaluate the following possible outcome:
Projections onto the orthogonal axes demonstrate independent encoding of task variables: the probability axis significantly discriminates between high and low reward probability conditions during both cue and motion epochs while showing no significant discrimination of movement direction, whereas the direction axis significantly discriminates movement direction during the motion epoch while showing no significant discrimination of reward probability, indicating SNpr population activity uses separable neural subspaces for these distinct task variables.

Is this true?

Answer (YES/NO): YES